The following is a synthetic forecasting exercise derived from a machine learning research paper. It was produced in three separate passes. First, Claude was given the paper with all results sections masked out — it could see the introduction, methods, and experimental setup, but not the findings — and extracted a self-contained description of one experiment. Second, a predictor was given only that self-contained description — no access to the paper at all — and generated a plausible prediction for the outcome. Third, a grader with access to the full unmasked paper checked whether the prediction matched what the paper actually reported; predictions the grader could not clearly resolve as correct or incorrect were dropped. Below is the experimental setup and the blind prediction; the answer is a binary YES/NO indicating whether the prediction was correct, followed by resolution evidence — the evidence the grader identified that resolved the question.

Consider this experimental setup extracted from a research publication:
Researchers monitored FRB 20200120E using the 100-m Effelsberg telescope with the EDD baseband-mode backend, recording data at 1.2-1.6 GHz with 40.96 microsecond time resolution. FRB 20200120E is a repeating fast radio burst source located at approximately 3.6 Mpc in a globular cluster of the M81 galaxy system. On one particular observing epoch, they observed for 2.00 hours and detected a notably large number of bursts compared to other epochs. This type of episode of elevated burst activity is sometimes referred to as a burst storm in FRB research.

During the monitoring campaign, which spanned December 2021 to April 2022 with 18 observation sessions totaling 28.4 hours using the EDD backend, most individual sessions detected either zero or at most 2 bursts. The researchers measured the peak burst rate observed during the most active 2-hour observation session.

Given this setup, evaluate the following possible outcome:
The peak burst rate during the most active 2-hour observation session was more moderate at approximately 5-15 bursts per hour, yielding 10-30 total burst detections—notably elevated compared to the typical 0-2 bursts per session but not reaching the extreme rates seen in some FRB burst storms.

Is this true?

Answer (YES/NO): NO